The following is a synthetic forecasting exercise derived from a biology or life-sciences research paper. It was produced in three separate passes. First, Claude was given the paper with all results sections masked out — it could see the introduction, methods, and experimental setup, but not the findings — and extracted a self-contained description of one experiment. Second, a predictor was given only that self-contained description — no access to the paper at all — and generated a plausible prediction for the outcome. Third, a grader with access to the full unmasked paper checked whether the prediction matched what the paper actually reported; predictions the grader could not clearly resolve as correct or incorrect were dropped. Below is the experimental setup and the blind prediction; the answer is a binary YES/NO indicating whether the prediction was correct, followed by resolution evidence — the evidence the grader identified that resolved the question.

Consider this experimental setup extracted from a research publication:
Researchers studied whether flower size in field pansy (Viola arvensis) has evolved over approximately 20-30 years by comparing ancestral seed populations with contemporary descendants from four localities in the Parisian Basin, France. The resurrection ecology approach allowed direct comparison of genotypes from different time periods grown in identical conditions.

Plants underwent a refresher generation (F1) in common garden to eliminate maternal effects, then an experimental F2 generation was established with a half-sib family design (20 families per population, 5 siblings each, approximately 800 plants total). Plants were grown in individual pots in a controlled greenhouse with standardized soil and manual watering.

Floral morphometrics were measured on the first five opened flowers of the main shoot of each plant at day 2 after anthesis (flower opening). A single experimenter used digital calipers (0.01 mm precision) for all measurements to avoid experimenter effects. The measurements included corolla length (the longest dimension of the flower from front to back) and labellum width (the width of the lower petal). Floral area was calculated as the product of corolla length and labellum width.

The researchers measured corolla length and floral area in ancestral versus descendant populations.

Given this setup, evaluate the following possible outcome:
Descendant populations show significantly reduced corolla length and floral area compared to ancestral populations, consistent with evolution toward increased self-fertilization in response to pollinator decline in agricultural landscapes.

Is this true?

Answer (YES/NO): YES